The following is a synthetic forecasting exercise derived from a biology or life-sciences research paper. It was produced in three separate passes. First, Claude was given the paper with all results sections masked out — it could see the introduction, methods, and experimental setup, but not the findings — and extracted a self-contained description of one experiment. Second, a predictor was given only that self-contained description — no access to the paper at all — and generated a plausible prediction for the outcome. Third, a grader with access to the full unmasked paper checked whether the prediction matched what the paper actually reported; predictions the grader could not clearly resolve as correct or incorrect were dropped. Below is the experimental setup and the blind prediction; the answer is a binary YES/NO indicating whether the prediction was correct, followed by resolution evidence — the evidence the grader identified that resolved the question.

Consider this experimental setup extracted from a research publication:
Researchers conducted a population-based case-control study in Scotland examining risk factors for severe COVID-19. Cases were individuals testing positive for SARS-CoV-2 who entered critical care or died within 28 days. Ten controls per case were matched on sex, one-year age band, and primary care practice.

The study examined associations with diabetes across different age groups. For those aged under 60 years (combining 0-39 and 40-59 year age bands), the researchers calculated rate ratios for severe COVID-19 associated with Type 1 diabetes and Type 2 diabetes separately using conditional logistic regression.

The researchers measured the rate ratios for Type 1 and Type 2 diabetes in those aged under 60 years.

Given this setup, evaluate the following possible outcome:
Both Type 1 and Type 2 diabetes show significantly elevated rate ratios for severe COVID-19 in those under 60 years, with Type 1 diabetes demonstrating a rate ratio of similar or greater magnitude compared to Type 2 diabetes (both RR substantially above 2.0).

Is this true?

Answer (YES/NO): YES